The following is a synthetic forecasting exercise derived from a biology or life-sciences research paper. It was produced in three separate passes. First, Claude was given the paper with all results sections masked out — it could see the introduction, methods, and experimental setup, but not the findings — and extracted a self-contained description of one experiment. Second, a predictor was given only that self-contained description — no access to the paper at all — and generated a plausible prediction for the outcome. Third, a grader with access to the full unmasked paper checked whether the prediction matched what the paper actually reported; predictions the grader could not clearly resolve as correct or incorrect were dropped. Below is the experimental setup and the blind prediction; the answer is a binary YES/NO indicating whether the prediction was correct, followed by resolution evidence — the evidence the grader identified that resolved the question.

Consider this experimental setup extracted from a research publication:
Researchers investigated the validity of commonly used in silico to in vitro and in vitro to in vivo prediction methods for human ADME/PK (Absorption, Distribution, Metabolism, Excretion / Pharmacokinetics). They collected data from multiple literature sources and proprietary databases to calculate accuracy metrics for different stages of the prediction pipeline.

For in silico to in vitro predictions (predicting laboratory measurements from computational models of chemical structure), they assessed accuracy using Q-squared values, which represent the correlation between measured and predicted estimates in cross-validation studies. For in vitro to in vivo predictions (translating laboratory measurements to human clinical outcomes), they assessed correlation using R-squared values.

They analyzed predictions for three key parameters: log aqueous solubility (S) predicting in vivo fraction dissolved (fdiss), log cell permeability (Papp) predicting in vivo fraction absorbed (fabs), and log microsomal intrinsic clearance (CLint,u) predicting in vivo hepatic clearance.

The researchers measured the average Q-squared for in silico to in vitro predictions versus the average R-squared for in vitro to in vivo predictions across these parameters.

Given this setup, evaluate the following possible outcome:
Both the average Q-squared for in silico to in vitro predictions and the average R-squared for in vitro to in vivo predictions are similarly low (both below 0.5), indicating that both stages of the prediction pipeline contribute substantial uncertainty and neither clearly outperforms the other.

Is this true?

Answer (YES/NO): NO